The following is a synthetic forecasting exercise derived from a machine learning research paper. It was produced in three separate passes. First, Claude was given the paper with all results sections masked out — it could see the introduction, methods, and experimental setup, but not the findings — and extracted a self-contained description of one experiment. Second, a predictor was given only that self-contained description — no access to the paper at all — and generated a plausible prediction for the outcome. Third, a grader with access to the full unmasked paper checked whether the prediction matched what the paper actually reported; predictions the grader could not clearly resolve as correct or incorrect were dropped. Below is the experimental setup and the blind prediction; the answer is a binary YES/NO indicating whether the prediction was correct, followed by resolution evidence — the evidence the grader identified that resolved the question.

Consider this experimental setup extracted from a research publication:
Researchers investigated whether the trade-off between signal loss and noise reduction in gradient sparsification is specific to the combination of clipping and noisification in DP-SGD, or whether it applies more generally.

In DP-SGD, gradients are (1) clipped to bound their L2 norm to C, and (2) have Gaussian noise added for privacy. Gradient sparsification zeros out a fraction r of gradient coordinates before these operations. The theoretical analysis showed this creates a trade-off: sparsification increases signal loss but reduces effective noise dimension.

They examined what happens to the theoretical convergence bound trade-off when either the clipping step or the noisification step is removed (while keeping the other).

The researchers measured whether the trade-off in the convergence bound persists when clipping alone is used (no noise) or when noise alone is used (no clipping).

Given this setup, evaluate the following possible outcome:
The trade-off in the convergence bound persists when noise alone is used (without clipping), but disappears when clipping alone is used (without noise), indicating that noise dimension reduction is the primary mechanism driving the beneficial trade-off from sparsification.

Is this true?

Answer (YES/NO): NO